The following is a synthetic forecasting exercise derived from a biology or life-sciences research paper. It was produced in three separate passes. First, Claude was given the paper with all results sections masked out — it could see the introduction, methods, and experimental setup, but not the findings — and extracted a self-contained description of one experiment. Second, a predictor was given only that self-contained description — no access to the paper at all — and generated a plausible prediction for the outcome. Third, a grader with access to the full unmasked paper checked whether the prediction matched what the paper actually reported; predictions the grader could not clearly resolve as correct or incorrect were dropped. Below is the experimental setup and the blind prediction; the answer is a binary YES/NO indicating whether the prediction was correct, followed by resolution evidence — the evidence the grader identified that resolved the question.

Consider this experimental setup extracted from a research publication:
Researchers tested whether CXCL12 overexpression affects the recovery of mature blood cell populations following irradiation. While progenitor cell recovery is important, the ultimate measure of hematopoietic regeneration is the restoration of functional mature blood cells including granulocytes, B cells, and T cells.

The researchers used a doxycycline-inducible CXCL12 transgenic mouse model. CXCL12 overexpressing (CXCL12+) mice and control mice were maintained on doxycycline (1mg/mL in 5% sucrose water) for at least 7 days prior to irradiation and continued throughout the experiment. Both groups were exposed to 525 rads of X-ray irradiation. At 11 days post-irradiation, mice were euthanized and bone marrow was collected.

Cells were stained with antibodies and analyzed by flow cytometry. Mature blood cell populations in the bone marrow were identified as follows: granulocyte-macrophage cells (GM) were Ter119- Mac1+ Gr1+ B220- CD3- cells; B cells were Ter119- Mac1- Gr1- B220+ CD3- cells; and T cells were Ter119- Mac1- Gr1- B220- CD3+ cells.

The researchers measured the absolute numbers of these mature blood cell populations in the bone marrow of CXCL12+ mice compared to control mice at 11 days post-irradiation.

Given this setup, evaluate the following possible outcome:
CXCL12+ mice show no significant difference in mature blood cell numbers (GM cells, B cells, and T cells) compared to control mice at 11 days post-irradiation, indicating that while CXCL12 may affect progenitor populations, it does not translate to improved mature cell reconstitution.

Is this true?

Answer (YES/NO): YES